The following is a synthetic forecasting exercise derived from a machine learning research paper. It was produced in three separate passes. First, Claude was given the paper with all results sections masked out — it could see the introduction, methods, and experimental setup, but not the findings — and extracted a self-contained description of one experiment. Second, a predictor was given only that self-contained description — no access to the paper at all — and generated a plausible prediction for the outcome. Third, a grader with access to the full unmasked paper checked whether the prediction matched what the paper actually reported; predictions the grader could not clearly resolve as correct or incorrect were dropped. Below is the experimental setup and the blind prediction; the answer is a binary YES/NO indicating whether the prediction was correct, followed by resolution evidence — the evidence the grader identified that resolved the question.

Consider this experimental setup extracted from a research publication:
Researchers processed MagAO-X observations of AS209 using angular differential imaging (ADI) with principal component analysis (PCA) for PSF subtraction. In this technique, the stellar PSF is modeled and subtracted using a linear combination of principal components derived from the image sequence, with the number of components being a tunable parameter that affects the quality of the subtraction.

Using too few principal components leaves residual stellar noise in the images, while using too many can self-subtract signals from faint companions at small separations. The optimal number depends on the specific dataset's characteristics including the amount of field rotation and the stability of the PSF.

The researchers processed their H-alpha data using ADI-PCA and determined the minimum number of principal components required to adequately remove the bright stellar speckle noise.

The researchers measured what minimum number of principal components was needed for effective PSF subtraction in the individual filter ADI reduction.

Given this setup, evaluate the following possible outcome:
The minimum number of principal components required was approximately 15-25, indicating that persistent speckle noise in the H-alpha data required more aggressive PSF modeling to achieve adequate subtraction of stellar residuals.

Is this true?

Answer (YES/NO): NO